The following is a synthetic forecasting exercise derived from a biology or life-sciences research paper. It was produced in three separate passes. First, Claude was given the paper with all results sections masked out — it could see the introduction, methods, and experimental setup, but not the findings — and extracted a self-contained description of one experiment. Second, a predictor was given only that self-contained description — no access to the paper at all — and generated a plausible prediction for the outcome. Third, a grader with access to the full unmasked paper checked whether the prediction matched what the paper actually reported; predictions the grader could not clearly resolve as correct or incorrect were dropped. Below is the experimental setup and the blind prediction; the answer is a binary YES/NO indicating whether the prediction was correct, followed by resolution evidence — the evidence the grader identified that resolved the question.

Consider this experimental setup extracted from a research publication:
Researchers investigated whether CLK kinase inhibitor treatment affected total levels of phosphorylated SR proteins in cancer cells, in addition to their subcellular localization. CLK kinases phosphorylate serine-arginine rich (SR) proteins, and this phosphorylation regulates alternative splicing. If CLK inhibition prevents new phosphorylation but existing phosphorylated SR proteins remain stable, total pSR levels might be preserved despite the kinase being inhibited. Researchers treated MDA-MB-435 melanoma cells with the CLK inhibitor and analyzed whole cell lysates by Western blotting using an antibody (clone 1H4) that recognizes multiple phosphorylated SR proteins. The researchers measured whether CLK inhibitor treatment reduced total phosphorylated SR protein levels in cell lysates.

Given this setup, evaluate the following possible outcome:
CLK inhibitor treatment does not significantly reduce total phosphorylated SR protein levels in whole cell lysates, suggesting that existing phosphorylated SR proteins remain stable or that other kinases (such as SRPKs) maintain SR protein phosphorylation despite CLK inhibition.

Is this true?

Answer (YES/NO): NO